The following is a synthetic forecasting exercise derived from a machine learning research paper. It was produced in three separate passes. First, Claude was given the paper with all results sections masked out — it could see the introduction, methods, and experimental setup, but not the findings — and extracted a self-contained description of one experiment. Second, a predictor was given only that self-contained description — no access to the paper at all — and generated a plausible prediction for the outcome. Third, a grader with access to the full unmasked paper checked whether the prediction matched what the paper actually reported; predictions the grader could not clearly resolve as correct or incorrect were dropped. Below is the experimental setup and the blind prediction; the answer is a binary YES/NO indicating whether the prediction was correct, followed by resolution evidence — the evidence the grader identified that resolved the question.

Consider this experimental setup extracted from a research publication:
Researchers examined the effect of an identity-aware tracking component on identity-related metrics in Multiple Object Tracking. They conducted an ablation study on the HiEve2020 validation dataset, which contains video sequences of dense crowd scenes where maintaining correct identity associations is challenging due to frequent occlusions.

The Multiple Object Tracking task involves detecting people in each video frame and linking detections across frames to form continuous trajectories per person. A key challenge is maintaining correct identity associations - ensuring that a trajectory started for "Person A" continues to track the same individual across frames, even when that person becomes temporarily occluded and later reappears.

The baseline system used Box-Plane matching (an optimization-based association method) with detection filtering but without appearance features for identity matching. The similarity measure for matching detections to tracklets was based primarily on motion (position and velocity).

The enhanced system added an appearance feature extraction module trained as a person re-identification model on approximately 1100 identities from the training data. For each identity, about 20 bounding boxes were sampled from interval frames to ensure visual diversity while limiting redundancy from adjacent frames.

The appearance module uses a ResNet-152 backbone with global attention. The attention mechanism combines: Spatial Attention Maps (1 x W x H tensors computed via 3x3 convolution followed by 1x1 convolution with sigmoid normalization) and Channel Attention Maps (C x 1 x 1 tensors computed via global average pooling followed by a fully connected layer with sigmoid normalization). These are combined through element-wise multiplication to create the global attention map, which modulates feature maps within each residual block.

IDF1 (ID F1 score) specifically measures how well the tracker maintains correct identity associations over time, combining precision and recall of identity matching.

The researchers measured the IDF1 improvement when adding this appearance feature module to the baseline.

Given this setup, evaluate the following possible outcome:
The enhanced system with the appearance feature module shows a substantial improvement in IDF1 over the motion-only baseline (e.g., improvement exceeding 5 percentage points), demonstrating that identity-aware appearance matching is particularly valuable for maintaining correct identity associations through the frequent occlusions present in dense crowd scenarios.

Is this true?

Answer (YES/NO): NO